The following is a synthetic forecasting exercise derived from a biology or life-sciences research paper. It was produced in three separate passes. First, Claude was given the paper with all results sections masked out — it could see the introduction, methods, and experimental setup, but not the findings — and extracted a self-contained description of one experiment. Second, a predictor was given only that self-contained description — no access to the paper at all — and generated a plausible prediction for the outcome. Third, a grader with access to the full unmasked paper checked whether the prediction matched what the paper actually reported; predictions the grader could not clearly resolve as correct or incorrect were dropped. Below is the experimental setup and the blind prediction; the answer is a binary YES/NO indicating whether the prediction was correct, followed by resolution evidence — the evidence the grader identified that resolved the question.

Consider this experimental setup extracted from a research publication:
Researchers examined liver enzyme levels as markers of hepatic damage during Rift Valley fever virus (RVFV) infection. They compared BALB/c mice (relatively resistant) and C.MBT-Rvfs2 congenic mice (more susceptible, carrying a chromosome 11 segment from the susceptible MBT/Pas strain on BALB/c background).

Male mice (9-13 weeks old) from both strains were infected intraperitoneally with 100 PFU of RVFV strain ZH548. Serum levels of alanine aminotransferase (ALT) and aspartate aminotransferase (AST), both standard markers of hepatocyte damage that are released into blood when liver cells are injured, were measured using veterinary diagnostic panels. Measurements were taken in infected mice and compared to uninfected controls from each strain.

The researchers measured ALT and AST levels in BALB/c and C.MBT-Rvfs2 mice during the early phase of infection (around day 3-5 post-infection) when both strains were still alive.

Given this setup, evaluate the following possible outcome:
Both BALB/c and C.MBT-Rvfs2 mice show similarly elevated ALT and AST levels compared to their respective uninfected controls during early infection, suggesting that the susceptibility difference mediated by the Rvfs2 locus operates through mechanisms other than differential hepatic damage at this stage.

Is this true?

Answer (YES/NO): YES